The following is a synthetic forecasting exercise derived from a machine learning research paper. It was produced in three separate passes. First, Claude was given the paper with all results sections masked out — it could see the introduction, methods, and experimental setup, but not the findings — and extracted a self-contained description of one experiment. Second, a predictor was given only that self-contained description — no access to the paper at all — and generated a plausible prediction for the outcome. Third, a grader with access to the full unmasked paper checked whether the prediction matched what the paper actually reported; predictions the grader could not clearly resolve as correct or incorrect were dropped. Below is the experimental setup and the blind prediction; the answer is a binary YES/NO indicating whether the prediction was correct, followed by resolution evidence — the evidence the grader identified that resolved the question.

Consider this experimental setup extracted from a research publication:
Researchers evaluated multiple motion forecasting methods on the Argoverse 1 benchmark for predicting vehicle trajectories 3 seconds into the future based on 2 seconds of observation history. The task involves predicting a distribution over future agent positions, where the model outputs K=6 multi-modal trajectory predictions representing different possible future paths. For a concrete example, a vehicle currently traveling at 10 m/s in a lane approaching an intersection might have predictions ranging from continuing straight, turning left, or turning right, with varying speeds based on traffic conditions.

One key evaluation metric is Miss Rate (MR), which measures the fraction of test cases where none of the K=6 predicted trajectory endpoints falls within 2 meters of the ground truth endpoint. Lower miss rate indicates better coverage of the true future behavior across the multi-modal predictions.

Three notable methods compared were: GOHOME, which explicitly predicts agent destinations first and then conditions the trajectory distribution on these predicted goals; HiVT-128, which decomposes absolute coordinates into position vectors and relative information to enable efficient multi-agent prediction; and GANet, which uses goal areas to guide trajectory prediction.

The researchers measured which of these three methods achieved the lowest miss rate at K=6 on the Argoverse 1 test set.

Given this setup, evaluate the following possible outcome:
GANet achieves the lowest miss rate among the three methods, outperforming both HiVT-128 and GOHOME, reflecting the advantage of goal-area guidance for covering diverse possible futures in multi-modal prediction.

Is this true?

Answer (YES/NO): NO